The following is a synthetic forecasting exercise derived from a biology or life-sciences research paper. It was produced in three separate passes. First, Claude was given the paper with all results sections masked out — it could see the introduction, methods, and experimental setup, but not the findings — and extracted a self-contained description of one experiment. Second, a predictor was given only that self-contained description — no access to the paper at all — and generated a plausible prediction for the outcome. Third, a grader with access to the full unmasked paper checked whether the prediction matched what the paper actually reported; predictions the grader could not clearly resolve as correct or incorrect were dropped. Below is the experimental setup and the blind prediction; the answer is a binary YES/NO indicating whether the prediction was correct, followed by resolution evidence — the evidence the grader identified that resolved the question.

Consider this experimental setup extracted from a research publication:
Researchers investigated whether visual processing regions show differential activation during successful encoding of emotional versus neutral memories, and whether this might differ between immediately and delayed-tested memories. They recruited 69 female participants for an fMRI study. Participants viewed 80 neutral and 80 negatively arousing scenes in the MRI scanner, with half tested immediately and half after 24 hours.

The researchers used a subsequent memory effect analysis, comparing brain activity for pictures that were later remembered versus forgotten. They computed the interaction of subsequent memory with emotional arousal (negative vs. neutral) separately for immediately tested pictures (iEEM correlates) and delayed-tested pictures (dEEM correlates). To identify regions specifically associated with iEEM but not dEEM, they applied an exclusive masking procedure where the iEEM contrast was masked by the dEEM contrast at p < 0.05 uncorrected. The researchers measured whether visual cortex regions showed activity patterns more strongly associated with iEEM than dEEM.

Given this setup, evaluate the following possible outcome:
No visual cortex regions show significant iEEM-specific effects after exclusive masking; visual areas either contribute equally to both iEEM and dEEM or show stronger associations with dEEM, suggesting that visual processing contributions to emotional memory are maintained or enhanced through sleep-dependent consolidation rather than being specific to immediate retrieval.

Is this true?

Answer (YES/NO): NO